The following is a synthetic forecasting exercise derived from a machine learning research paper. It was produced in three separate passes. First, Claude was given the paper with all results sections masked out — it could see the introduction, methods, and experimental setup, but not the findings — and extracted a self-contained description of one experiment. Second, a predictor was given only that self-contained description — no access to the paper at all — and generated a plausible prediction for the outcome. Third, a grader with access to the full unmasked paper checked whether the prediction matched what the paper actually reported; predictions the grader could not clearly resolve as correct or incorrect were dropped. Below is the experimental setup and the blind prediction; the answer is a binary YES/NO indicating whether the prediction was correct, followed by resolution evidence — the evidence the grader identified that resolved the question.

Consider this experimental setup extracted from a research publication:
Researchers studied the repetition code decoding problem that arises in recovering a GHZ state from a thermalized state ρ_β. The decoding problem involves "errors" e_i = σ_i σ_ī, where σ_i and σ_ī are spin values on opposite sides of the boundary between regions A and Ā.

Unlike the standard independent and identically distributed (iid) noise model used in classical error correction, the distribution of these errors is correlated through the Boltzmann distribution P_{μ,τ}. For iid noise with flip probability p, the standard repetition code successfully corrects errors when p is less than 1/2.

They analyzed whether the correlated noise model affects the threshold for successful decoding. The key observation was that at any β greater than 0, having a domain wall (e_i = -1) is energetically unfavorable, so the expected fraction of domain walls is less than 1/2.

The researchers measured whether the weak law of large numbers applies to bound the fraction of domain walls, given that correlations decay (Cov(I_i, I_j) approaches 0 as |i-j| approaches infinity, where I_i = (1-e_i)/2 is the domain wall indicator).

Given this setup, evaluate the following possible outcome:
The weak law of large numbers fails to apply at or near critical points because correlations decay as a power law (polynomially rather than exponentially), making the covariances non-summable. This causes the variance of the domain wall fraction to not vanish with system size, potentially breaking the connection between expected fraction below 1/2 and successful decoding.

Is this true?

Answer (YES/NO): NO